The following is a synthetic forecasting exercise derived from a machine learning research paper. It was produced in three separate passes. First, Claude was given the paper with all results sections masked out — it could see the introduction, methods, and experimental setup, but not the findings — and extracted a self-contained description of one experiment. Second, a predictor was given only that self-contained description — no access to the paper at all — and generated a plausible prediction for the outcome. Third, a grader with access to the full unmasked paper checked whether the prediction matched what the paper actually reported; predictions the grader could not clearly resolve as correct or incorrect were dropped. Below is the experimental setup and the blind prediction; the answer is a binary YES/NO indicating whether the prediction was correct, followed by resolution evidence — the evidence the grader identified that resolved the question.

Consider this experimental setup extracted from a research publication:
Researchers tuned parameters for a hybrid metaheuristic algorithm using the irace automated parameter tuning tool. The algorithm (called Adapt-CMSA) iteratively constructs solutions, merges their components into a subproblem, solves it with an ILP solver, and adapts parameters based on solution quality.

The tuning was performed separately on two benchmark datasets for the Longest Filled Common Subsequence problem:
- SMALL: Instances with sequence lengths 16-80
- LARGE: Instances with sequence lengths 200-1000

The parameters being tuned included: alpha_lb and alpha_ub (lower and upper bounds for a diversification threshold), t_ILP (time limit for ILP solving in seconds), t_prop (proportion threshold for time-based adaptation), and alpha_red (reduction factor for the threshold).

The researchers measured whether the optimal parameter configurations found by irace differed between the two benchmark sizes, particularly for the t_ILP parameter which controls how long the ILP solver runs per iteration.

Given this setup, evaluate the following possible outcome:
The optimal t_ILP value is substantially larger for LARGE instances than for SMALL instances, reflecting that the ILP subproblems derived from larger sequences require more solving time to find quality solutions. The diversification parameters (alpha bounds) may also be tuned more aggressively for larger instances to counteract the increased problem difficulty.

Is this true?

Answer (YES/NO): YES